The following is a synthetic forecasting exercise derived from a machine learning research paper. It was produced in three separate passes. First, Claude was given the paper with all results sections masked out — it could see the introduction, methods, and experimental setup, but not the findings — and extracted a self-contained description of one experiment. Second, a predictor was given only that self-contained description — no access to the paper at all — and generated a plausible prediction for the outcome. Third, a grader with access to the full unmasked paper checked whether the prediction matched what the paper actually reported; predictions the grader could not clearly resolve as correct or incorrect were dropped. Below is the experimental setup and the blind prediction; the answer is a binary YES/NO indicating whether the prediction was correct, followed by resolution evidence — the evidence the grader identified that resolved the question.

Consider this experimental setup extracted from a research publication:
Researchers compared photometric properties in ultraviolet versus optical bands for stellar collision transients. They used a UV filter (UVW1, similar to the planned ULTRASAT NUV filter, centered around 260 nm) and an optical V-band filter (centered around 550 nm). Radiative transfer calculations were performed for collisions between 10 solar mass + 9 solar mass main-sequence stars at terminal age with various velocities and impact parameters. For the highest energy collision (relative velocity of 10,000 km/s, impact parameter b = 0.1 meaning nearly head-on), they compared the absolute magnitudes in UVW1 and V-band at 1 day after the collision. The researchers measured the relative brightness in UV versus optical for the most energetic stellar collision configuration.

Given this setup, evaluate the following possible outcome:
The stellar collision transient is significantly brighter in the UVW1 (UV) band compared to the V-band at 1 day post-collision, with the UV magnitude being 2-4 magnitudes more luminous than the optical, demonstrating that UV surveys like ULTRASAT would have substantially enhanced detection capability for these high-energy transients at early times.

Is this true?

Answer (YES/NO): YES